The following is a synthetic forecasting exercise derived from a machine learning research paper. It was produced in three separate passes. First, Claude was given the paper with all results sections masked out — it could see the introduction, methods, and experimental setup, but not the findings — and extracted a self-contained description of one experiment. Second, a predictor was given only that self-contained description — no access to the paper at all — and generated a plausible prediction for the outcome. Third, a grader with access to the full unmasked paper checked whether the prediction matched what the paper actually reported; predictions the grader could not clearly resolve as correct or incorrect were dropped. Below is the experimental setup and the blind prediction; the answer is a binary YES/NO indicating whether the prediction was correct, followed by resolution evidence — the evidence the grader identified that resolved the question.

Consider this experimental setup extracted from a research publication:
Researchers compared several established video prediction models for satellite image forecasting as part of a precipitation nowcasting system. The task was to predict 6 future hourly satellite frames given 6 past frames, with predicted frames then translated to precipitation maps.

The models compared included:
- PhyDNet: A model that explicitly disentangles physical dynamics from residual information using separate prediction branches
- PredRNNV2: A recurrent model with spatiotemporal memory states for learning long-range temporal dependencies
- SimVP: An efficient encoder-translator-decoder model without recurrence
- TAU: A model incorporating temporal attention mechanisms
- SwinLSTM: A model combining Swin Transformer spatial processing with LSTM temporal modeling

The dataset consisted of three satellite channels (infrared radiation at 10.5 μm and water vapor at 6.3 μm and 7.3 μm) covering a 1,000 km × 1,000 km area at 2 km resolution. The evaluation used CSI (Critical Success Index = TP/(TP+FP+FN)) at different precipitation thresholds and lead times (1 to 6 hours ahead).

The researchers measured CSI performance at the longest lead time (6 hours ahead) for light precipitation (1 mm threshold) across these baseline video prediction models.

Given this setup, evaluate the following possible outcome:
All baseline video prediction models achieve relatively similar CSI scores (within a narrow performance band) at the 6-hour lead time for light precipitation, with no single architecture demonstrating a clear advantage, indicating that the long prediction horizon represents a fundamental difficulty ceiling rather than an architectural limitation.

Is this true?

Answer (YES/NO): NO